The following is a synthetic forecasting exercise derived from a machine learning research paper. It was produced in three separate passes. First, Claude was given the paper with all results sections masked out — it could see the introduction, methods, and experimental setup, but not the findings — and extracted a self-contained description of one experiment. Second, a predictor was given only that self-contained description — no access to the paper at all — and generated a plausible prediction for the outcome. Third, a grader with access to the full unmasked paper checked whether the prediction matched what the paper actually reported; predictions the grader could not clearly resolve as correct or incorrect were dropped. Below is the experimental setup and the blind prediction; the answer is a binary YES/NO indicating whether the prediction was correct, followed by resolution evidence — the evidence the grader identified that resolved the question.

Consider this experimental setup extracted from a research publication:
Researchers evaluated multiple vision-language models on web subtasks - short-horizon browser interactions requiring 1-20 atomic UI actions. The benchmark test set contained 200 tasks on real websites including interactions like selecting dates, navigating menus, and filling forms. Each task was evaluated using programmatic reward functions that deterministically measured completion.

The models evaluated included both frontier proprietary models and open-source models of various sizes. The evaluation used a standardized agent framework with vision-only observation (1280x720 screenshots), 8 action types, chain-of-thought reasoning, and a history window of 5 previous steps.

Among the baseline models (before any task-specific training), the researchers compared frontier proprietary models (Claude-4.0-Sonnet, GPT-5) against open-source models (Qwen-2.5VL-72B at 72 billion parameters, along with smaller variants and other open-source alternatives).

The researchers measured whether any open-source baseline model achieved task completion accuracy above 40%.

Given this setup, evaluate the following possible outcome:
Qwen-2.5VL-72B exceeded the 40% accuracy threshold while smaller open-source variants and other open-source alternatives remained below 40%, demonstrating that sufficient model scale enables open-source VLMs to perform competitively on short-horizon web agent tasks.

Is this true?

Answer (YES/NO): NO